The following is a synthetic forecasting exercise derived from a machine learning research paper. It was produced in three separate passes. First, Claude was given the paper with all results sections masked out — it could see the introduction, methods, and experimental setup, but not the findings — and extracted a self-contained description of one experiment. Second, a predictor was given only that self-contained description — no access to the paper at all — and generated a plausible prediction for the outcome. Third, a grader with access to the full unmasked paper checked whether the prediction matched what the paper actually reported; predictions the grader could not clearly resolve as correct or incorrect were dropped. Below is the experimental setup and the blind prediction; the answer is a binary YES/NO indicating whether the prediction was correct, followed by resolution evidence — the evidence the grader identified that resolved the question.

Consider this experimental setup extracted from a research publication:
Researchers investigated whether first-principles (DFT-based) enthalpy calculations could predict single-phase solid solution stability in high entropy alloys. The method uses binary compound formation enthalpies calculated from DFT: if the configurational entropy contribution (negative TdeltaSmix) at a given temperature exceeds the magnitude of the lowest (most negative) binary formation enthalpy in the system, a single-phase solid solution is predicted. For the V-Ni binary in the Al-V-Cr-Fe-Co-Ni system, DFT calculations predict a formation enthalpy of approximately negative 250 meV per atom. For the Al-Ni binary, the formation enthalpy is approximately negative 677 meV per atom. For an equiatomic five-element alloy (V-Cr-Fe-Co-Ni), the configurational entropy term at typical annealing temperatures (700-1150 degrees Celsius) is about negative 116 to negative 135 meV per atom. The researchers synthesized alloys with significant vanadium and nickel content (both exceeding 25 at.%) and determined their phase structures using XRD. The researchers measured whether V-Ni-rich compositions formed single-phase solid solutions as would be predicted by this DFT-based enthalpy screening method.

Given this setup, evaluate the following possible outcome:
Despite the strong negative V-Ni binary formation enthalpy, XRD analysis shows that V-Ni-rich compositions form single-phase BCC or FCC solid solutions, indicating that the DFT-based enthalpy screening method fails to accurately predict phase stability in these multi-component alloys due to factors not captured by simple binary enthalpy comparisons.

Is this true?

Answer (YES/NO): YES